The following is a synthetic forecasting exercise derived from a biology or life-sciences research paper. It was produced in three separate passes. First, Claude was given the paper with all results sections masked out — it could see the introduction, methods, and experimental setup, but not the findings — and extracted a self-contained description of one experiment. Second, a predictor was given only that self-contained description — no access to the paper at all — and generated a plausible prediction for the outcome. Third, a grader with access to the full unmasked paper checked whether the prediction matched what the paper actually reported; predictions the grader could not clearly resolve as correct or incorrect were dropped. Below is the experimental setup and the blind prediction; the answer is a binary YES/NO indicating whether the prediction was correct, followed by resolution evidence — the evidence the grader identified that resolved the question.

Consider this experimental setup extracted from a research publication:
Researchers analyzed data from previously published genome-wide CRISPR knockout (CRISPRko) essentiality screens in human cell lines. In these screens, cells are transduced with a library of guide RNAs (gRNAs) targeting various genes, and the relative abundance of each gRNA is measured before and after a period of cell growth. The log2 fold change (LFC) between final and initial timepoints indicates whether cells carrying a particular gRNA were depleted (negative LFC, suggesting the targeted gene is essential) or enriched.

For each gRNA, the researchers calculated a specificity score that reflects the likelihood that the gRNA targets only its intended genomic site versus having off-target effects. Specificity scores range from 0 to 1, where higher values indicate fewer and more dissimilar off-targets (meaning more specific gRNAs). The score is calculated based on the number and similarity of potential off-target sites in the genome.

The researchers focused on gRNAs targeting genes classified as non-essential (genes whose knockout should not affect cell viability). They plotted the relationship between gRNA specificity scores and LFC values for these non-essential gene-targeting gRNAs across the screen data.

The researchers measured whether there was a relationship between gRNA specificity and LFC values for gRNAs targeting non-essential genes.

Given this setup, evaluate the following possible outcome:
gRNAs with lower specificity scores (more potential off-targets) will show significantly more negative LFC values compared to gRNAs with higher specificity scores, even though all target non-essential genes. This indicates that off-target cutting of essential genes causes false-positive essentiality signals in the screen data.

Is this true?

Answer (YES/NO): YES